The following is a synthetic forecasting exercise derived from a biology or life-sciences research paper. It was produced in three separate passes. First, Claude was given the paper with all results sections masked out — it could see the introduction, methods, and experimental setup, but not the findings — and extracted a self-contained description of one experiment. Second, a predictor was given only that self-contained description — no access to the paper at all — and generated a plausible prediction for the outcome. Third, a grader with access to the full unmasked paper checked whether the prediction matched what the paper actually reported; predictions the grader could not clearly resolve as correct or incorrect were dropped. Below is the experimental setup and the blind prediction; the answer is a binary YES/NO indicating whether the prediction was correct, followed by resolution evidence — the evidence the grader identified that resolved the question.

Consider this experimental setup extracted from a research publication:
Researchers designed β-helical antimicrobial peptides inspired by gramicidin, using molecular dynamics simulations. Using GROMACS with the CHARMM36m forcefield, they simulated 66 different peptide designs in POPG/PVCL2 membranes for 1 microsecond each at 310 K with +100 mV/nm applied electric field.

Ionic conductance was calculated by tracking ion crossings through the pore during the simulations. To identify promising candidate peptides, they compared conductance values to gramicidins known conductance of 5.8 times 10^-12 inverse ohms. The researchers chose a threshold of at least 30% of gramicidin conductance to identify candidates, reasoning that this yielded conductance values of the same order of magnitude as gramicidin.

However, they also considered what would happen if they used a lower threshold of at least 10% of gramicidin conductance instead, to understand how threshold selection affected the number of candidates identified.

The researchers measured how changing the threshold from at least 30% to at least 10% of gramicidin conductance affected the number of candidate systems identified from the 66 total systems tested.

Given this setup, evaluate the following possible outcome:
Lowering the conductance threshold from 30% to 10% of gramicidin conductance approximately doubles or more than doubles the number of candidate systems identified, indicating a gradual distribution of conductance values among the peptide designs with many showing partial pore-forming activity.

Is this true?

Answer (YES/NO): YES